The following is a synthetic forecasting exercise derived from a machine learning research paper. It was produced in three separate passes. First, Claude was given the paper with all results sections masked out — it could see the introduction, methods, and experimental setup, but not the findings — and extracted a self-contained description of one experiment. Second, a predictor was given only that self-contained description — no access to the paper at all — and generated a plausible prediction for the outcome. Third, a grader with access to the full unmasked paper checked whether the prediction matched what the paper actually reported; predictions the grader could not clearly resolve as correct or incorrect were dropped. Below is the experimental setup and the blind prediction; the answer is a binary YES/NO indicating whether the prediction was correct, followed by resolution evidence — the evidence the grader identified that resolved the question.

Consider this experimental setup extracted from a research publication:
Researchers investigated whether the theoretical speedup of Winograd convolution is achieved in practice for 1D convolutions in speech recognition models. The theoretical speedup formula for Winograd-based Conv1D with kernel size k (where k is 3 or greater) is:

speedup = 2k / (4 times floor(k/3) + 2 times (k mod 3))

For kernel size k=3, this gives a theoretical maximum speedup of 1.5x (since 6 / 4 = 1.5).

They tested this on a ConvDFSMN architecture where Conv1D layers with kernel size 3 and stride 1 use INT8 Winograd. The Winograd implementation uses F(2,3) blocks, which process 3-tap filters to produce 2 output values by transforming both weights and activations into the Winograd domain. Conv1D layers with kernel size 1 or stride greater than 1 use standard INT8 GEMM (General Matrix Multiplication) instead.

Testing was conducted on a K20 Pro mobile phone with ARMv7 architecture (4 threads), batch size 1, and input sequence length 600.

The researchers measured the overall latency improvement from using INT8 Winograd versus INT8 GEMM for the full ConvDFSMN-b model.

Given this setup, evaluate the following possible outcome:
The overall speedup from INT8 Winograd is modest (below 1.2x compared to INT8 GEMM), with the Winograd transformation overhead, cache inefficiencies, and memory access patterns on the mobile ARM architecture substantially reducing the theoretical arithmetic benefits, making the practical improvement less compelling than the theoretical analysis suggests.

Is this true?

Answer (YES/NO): YES